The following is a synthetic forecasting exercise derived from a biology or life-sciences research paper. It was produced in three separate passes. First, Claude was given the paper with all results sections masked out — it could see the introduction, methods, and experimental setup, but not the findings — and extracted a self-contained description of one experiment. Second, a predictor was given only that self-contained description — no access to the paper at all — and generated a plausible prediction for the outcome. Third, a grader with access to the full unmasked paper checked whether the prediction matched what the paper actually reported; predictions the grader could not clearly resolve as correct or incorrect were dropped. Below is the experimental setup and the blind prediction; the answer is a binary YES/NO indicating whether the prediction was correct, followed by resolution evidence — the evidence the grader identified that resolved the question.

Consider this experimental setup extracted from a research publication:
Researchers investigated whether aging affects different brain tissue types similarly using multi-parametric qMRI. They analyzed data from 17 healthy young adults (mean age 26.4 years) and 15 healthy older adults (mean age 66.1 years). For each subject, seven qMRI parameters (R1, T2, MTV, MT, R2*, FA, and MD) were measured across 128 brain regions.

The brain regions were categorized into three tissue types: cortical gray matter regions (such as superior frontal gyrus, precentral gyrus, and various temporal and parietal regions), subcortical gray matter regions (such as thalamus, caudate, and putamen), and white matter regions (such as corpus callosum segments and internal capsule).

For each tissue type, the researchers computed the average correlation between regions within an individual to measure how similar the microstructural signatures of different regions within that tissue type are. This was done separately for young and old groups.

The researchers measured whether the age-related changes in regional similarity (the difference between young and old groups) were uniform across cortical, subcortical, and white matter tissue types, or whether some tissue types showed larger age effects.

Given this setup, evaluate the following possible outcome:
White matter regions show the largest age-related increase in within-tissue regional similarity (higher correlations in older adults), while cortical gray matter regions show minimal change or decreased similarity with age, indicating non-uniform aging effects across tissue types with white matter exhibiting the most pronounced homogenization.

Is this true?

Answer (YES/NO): NO